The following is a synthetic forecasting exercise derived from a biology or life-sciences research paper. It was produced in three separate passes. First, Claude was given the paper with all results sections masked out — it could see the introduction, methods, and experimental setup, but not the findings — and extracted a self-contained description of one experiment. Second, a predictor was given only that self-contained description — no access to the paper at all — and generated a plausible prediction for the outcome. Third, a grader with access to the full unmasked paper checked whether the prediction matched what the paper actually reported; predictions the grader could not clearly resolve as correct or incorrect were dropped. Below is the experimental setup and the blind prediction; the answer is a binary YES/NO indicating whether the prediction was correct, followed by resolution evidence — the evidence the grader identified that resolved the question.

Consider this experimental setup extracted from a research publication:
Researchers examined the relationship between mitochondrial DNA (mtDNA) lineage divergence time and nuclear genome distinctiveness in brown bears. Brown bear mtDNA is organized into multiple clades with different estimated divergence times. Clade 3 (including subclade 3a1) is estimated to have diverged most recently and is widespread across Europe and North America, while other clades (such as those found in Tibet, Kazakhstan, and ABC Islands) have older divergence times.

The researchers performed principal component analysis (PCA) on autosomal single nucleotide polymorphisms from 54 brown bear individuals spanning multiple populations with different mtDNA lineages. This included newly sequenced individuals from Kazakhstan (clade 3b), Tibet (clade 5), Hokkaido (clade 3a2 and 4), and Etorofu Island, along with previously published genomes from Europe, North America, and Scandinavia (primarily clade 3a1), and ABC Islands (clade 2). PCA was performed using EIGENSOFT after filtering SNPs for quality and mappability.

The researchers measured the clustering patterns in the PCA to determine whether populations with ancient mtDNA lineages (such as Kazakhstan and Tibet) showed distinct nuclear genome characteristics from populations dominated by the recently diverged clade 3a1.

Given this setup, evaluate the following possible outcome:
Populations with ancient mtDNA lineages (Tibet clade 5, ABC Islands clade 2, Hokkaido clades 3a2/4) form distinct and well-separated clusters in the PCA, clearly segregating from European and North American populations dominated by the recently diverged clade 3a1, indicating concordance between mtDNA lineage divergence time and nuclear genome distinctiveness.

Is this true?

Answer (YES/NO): NO